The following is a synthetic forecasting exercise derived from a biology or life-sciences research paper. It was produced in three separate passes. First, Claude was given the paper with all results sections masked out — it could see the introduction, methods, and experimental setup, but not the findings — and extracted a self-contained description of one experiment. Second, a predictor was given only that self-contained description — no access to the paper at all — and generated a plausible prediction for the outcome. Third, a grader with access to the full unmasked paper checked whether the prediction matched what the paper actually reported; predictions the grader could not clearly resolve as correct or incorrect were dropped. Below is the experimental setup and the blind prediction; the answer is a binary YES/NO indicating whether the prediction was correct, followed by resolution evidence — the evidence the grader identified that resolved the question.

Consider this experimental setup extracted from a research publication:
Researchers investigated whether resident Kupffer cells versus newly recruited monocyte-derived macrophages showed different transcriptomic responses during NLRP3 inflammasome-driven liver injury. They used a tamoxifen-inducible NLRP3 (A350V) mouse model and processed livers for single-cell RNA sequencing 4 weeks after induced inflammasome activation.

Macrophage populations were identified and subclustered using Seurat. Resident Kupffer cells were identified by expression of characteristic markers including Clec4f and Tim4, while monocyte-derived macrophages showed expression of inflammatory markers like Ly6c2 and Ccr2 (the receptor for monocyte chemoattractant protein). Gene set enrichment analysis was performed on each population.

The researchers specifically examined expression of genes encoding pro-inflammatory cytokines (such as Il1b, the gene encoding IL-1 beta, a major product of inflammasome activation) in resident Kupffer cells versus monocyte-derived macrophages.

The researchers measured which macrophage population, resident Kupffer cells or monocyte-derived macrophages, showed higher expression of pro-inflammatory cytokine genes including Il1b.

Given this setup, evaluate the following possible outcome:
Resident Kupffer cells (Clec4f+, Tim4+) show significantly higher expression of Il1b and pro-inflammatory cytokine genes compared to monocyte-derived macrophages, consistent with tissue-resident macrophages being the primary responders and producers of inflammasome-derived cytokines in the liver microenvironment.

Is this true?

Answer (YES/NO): NO